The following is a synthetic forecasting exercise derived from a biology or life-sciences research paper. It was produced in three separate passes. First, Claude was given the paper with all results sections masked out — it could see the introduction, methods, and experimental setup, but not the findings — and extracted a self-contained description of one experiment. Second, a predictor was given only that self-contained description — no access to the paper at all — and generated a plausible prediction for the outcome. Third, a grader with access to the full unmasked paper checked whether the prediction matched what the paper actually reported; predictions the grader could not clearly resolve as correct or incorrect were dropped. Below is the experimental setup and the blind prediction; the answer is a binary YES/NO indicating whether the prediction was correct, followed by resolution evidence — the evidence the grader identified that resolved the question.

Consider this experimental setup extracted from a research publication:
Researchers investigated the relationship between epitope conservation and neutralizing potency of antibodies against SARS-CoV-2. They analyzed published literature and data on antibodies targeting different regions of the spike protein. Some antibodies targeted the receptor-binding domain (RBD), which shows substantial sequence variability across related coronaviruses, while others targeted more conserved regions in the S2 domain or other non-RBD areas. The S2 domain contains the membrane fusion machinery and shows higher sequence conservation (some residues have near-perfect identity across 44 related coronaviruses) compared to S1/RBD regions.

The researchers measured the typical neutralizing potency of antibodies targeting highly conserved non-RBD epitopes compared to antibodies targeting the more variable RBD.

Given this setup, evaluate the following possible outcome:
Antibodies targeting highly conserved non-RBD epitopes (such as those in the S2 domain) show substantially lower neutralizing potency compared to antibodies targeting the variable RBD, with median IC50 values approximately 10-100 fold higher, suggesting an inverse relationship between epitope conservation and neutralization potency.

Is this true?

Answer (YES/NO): NO